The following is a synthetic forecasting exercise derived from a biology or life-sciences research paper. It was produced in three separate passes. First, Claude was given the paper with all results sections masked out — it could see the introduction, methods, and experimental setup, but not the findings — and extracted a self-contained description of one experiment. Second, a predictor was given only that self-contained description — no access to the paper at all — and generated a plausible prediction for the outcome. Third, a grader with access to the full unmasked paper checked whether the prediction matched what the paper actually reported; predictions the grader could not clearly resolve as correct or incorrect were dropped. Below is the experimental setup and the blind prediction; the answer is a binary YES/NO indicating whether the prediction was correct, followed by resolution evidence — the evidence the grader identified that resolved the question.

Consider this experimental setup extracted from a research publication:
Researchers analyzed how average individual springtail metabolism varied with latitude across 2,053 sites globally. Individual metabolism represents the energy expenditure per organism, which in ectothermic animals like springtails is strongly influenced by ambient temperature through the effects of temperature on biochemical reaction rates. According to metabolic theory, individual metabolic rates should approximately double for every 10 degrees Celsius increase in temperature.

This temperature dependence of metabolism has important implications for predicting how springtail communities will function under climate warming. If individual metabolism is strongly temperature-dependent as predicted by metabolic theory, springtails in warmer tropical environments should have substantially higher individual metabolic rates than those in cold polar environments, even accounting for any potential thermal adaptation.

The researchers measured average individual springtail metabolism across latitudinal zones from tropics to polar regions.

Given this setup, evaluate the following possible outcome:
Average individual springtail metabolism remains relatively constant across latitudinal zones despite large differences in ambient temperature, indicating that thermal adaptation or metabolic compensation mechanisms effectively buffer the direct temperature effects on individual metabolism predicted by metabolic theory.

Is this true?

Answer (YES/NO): NO